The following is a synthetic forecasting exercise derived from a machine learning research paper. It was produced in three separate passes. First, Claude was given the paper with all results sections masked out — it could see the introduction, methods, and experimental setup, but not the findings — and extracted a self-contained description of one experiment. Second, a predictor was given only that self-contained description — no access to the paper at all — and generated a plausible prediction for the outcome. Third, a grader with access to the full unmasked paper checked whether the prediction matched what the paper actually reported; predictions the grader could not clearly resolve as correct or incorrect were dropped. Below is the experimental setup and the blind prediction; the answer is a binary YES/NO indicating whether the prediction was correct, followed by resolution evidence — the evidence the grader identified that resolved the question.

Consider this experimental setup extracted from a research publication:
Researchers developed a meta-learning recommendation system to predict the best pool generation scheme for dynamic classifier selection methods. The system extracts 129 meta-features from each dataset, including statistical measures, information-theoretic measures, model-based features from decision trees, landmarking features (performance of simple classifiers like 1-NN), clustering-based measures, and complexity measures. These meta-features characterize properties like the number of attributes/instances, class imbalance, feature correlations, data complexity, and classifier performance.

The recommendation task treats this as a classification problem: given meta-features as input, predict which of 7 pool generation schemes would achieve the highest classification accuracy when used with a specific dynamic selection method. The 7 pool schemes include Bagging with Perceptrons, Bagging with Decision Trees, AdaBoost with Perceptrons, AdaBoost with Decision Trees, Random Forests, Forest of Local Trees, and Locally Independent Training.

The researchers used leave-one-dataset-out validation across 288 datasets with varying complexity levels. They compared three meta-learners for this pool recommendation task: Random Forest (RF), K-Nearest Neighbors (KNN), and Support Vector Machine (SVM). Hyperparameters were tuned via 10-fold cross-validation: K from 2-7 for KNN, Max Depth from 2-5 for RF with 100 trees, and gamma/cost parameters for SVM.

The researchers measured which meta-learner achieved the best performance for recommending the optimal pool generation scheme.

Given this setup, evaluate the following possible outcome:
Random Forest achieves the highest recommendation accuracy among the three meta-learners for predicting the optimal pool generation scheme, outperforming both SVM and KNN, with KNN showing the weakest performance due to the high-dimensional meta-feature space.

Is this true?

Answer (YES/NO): NO